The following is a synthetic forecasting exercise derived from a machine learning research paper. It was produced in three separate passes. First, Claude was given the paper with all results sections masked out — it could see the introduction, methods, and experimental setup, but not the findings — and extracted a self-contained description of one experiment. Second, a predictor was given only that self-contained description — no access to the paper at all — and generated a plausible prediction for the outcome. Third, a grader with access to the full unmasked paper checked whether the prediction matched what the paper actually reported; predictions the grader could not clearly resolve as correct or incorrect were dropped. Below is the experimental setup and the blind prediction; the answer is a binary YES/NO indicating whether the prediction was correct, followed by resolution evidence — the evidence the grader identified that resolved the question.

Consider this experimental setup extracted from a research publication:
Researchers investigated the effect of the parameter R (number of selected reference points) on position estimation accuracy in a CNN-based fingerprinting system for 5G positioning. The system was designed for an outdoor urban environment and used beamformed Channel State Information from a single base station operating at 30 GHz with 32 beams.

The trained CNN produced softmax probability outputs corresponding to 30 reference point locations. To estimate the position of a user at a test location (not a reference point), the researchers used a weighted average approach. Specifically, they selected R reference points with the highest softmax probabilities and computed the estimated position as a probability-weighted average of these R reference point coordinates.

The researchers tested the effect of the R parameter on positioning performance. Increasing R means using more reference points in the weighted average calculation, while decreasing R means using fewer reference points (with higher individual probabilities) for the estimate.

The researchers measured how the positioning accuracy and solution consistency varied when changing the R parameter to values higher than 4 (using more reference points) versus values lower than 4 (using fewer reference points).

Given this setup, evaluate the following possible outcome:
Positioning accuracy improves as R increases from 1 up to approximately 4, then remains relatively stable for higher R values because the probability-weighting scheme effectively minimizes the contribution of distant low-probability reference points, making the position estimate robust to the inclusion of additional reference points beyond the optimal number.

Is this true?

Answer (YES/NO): NO